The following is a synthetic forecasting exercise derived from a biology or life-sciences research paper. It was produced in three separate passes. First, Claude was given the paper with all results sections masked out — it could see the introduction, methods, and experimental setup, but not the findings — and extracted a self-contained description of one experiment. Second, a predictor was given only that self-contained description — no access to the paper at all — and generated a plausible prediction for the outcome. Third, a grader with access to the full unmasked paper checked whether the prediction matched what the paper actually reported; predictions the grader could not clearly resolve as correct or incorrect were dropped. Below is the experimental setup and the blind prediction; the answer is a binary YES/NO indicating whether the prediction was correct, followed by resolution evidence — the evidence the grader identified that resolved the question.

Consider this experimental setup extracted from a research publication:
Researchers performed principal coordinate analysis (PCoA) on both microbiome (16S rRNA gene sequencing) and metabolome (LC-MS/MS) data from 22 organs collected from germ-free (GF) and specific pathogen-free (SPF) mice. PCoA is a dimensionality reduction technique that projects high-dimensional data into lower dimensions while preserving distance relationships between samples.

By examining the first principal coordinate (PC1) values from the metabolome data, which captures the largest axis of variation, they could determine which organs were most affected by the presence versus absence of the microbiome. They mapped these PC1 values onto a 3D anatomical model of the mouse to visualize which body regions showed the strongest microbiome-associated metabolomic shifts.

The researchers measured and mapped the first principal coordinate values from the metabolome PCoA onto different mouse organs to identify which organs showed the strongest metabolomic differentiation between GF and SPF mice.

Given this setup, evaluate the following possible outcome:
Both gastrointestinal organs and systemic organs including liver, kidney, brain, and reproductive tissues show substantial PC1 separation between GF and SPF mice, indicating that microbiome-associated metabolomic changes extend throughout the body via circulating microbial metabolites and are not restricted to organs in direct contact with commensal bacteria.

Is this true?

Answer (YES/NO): NO